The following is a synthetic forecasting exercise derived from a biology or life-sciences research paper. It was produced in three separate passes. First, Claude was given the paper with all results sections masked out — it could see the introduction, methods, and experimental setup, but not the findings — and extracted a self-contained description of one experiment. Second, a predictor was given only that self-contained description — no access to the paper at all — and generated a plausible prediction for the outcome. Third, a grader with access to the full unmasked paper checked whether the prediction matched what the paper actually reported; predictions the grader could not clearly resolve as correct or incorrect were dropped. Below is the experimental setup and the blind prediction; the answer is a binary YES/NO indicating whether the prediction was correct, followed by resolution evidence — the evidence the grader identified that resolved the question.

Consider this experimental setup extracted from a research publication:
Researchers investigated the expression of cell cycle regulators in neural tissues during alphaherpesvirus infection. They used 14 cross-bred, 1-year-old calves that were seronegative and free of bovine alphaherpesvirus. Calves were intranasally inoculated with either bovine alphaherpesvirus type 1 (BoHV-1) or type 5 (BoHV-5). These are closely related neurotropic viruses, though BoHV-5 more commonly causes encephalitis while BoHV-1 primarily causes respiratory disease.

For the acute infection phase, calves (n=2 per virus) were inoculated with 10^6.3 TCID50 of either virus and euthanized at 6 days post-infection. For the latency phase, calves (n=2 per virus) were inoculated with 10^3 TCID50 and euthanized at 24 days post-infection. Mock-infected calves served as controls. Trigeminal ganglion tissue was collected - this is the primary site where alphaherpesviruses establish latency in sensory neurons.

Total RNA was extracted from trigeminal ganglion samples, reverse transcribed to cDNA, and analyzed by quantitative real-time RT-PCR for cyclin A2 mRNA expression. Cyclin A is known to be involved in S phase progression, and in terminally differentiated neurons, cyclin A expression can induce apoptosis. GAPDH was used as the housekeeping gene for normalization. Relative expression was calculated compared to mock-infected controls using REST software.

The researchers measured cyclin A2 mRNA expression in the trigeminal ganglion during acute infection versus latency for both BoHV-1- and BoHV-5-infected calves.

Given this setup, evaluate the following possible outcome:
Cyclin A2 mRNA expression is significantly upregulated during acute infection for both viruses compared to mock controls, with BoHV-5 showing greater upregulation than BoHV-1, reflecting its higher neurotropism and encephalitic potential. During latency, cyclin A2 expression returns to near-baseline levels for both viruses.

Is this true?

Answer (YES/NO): NO